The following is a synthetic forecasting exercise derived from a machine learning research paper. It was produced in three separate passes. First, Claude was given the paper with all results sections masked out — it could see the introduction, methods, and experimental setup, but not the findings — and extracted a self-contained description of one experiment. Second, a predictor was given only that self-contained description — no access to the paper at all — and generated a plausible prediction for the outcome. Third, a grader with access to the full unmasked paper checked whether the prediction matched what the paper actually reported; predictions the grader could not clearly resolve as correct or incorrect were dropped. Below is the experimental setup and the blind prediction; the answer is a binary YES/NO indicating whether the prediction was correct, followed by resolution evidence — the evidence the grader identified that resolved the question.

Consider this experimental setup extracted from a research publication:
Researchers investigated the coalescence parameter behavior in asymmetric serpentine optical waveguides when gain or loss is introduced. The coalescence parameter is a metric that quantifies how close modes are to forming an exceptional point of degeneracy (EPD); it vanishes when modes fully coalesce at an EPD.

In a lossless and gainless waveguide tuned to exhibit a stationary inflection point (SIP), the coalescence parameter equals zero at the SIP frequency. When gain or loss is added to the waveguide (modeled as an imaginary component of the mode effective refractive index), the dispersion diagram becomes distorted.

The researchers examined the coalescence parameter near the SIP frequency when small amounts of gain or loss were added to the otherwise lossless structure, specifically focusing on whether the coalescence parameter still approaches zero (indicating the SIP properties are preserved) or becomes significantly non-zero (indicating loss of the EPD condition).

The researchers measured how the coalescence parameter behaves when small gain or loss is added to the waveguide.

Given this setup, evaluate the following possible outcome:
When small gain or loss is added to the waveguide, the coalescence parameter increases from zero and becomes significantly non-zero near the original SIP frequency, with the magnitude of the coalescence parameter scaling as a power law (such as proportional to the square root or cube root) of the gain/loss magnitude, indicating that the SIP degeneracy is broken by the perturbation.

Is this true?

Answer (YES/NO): NO